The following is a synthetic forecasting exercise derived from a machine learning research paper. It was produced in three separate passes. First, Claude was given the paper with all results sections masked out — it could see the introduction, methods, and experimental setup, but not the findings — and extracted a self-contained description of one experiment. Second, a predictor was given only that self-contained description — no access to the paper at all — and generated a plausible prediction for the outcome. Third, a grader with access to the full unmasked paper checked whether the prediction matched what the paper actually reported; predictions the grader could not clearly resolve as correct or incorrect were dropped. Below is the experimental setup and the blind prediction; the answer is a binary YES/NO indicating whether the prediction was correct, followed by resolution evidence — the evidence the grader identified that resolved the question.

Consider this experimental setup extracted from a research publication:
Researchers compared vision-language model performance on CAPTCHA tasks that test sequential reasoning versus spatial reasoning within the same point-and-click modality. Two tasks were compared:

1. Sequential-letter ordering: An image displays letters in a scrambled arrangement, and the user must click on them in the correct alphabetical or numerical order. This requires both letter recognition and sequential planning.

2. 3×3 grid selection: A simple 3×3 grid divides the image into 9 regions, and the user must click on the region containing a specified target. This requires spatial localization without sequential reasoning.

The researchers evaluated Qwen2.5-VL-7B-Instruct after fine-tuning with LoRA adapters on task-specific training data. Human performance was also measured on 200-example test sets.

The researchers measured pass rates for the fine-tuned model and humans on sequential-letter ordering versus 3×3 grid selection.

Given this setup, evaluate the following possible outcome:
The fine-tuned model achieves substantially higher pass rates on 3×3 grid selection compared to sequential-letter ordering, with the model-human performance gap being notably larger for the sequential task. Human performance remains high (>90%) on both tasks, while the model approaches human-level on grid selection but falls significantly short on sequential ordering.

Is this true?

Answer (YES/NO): NO